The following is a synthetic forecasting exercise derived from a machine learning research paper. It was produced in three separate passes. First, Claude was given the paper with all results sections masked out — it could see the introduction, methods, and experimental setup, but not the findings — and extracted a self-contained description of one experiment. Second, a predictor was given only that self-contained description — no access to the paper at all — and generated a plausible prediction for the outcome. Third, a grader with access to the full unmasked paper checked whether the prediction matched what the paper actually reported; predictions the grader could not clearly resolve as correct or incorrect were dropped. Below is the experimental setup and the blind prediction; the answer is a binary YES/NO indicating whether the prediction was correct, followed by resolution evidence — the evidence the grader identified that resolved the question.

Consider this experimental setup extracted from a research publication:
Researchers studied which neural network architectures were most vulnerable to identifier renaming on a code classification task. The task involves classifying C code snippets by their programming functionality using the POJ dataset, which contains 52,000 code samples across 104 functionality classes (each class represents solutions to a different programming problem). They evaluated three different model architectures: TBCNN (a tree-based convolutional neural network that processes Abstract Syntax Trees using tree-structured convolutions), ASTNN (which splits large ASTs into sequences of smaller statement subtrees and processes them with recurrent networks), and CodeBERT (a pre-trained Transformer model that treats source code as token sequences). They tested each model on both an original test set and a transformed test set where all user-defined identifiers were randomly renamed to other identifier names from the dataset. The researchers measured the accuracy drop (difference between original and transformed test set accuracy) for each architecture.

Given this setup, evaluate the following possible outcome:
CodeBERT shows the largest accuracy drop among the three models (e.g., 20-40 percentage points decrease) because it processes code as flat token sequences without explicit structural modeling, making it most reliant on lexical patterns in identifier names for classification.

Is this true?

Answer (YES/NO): NO